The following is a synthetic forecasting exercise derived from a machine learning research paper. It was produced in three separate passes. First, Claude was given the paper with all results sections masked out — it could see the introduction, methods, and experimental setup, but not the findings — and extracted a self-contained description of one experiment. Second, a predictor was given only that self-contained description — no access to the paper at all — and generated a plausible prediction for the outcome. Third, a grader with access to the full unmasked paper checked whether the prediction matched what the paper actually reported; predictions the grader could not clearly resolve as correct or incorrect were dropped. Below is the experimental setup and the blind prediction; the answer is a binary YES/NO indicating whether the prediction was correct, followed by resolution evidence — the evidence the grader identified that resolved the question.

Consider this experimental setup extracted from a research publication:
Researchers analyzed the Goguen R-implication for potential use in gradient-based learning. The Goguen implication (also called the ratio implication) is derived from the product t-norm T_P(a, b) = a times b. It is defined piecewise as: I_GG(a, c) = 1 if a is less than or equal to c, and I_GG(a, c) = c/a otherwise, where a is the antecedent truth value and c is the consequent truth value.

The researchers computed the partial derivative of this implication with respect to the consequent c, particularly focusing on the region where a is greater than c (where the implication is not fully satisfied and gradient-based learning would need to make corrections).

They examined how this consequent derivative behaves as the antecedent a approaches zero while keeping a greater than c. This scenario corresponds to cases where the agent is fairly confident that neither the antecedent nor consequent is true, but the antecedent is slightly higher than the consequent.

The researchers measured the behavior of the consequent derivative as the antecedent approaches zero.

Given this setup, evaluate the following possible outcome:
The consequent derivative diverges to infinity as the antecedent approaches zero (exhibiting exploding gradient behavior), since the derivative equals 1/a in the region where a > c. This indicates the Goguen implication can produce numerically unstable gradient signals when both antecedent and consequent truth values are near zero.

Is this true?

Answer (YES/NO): YES